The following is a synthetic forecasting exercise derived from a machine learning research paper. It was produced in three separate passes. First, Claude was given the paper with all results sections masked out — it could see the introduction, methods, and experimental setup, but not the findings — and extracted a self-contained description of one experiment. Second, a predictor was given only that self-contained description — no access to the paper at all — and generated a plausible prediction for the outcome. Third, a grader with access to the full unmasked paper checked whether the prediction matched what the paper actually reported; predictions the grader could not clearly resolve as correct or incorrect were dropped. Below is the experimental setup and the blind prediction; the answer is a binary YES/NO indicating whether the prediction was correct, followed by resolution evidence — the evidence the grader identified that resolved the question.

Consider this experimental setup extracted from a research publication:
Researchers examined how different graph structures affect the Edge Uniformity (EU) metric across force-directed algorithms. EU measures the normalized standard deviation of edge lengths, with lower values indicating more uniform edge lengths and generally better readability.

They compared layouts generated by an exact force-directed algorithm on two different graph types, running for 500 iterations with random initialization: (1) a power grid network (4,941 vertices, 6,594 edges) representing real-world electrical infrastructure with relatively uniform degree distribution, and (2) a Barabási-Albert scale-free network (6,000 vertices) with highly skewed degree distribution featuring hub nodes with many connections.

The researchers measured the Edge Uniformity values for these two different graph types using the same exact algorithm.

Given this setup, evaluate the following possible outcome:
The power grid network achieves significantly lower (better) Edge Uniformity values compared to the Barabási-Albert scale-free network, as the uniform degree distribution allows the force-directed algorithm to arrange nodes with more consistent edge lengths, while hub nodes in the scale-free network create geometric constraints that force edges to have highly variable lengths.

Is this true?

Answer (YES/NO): YES